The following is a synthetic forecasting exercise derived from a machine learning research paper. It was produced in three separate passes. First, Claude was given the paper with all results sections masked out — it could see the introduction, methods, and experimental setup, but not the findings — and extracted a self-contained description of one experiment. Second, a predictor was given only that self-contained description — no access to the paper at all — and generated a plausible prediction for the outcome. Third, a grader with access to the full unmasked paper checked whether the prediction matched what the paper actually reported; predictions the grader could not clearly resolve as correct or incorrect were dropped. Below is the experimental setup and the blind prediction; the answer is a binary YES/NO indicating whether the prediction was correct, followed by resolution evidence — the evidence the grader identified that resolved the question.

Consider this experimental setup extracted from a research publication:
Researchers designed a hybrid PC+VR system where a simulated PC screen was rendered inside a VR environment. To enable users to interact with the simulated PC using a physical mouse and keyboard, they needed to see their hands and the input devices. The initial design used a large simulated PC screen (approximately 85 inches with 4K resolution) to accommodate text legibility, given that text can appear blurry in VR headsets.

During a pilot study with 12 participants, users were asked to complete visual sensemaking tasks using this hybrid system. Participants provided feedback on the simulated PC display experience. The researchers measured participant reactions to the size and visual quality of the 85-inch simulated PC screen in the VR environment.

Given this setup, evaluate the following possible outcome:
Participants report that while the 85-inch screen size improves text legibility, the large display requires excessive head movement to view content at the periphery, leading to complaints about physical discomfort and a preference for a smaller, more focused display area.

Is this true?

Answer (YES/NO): NO